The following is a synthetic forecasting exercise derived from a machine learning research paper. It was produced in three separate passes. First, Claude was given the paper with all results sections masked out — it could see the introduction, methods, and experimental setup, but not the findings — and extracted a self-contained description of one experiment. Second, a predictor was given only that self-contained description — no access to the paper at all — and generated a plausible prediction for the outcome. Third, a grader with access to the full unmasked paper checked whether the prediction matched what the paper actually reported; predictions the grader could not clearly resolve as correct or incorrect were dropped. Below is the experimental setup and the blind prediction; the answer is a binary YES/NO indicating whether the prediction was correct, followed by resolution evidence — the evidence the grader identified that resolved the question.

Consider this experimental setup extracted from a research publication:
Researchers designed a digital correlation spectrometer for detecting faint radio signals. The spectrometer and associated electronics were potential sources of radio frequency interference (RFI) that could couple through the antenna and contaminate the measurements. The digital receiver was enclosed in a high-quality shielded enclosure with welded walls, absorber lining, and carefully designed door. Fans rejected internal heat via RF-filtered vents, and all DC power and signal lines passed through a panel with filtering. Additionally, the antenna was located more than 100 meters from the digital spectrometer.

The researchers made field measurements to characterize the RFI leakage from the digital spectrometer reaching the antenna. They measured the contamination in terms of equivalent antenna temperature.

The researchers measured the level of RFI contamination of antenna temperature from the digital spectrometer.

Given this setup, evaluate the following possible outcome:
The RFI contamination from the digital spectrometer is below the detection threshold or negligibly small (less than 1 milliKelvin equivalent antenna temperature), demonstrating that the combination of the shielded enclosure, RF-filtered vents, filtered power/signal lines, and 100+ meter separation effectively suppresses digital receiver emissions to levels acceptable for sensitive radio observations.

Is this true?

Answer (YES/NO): YES